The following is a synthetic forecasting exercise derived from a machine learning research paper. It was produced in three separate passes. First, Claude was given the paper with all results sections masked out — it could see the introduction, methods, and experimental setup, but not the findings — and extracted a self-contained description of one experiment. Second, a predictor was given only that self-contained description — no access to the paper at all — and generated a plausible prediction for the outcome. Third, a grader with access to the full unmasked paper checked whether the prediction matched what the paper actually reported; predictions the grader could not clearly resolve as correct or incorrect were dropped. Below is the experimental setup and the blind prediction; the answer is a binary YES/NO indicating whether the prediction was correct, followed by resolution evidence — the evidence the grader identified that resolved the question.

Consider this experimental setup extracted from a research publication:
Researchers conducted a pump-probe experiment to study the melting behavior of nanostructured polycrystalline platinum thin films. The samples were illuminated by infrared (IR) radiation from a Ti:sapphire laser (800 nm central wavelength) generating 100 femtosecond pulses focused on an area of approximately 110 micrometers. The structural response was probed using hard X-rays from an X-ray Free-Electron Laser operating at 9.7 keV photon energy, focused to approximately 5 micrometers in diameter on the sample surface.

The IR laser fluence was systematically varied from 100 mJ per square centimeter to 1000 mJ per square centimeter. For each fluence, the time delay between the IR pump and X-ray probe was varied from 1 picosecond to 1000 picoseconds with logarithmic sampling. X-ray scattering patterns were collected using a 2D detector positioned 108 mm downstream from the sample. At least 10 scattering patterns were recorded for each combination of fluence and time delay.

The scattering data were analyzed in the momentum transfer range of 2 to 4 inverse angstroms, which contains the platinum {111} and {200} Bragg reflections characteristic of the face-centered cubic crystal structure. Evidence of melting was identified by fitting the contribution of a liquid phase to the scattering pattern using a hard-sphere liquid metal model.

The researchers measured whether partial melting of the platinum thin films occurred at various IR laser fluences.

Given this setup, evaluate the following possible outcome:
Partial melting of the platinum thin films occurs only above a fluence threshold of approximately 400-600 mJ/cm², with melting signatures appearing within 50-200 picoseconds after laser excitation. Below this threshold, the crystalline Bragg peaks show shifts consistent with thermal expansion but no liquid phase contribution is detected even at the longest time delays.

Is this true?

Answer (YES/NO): NO